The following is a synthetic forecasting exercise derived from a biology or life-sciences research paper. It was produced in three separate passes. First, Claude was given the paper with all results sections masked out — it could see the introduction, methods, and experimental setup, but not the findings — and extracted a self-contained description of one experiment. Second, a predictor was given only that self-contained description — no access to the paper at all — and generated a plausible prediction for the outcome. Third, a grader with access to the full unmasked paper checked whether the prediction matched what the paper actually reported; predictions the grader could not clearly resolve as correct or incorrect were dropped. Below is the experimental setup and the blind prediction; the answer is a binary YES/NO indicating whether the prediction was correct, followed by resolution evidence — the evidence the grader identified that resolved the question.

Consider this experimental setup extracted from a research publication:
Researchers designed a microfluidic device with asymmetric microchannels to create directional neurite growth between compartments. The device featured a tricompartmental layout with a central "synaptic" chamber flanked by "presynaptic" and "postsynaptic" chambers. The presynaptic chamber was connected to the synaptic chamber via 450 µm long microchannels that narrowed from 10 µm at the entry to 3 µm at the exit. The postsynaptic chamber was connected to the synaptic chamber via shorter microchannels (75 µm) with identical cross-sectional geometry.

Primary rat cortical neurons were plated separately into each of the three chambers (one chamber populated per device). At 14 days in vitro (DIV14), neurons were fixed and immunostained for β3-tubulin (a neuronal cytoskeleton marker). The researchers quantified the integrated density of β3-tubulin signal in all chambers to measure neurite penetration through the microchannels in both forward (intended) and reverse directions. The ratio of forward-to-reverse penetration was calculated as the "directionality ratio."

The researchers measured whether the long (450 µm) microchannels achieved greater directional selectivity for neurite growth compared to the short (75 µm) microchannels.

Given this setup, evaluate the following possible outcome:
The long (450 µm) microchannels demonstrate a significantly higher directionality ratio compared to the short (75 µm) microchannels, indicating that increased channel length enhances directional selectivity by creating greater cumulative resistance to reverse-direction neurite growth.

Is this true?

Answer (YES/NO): YES